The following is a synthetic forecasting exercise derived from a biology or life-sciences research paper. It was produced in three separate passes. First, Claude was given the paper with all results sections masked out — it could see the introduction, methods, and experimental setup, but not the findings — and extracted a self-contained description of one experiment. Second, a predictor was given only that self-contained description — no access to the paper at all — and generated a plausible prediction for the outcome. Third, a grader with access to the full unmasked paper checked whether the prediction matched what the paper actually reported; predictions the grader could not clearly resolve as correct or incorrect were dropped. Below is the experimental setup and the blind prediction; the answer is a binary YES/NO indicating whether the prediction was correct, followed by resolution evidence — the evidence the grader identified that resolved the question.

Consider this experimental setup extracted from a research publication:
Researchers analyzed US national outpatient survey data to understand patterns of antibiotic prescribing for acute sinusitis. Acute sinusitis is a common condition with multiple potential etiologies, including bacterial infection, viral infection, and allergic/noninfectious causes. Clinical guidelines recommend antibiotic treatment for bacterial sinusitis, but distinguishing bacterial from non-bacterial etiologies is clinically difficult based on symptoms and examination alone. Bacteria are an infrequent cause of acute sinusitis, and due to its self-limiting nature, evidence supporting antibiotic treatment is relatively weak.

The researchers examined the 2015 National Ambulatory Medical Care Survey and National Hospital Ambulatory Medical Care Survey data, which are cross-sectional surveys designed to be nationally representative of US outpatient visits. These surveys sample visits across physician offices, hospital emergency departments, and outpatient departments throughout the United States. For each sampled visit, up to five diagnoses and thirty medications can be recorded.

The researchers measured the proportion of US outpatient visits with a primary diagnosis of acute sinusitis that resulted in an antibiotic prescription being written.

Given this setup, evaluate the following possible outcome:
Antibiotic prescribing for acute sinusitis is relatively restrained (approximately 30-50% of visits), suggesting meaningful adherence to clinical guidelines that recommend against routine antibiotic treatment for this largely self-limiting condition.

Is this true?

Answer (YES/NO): NO